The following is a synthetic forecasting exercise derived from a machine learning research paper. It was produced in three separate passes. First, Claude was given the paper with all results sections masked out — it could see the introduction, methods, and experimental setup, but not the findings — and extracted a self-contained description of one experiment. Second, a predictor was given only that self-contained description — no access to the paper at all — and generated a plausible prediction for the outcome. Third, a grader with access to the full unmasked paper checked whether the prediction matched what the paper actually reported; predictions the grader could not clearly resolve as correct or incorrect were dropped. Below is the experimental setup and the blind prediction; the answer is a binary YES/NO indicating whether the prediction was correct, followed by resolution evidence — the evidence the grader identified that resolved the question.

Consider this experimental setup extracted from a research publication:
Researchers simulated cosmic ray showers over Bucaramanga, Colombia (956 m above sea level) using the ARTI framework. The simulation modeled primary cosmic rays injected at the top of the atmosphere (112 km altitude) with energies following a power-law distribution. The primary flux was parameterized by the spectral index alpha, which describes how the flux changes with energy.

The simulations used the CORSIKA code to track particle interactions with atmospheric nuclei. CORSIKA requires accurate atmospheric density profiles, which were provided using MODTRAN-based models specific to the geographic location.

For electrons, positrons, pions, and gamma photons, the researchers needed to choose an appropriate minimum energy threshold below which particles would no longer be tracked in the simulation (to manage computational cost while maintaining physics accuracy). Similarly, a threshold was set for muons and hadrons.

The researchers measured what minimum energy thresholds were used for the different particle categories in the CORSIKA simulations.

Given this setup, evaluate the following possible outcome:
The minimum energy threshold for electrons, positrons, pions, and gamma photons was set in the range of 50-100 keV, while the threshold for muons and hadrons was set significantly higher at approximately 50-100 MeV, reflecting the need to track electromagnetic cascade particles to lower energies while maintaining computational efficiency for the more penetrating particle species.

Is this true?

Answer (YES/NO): NO